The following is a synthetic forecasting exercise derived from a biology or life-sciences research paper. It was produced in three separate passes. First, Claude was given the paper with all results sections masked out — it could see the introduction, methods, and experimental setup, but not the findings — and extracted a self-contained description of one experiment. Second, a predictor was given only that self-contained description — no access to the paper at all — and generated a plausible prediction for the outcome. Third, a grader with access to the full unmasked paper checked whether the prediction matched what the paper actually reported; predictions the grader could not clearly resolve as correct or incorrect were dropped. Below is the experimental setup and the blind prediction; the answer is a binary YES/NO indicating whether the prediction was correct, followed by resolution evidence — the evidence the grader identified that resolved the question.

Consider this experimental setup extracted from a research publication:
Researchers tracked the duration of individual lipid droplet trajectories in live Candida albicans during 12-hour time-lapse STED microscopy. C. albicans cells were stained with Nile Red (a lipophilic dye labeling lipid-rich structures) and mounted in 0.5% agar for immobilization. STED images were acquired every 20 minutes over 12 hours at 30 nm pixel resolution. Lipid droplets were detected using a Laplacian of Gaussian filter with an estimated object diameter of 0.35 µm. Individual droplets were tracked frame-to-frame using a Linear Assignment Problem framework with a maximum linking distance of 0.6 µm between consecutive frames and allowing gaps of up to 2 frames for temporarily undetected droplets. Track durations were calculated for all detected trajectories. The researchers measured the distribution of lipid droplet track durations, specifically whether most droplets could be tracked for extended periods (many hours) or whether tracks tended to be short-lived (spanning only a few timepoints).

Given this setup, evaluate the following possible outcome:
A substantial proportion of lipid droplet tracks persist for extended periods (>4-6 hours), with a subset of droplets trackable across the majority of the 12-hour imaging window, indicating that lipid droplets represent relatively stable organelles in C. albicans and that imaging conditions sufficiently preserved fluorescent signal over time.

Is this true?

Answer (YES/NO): NO